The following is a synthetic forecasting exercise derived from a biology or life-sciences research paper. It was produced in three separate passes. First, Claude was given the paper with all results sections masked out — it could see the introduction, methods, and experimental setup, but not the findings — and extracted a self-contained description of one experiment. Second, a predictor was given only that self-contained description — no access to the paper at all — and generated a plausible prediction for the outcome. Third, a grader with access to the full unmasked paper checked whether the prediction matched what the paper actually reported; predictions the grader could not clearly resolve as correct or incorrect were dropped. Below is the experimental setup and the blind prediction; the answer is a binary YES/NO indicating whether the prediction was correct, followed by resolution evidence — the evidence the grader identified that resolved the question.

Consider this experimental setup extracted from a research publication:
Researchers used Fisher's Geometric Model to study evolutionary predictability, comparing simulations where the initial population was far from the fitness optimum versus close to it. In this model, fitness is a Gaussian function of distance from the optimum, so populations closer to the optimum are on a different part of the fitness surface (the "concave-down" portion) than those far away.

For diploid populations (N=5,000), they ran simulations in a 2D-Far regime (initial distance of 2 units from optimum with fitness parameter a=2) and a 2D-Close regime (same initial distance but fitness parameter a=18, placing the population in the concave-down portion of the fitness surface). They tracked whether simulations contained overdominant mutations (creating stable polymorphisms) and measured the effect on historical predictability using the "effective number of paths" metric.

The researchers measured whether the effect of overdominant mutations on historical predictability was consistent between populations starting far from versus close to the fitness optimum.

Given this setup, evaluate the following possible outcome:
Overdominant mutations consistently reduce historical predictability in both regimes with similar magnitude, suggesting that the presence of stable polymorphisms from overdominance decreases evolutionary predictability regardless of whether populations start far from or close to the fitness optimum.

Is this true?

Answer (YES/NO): NO